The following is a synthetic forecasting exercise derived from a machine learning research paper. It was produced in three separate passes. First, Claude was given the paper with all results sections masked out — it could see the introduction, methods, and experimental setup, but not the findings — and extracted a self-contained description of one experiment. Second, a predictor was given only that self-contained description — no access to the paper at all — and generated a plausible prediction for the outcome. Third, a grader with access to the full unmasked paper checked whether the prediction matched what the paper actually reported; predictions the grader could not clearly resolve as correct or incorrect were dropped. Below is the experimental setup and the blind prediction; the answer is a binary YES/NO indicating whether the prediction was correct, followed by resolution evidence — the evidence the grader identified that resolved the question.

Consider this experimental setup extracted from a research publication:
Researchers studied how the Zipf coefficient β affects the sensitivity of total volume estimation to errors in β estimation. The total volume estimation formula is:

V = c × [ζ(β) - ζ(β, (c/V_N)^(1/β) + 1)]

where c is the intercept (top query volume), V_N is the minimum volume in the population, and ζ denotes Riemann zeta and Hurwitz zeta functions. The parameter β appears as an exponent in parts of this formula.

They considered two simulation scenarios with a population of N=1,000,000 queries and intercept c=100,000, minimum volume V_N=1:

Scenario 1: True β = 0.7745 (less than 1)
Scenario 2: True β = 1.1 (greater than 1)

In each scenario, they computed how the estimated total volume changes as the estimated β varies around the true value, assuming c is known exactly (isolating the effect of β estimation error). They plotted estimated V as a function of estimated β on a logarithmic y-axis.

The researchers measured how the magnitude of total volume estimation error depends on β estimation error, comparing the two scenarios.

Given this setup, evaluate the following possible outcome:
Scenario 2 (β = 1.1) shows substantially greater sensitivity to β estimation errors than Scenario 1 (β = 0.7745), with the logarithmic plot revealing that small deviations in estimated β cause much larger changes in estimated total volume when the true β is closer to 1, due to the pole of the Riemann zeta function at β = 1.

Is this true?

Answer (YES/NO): NO